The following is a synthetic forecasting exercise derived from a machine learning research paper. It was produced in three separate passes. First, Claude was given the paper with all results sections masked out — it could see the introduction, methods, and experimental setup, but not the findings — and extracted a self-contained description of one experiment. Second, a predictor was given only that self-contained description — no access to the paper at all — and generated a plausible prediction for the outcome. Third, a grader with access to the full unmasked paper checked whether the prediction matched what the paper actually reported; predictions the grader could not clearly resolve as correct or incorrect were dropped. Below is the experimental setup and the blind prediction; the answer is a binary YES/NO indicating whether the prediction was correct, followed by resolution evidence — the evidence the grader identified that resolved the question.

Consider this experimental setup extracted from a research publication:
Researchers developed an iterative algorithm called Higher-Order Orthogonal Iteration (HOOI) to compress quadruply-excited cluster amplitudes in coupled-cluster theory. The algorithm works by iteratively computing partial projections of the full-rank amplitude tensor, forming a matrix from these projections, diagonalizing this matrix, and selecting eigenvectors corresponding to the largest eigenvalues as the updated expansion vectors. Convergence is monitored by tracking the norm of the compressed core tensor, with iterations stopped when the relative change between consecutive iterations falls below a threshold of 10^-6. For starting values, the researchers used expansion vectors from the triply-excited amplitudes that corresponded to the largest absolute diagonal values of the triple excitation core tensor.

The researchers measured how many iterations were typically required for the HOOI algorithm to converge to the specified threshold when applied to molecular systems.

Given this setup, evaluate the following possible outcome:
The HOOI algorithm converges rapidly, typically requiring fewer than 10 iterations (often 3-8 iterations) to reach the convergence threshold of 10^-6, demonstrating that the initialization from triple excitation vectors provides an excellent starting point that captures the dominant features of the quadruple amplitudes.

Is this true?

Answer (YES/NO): NO